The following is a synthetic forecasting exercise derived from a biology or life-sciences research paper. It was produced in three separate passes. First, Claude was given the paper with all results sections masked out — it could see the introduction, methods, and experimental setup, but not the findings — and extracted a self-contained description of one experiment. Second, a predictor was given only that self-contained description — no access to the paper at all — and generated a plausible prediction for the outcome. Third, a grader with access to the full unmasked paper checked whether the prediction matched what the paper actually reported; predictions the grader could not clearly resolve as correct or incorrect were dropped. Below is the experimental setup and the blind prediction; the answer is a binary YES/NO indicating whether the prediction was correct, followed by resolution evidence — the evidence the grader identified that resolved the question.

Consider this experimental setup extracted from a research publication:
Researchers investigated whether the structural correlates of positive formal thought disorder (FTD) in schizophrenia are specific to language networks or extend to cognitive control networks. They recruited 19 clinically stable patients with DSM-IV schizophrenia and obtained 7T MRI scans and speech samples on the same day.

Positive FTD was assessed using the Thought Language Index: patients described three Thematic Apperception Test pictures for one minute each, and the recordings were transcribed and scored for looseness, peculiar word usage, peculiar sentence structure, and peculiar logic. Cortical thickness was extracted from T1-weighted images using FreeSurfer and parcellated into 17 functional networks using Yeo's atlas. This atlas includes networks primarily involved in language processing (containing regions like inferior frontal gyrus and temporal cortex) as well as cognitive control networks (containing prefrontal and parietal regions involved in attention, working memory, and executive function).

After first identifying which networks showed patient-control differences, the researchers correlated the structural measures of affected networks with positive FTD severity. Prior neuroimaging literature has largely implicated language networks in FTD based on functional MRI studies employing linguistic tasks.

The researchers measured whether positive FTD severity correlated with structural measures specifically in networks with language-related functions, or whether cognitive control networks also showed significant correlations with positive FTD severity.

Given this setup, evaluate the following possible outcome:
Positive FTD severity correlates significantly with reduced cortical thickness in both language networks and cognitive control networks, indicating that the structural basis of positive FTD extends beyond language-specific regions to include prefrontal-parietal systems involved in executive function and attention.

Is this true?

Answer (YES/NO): NO